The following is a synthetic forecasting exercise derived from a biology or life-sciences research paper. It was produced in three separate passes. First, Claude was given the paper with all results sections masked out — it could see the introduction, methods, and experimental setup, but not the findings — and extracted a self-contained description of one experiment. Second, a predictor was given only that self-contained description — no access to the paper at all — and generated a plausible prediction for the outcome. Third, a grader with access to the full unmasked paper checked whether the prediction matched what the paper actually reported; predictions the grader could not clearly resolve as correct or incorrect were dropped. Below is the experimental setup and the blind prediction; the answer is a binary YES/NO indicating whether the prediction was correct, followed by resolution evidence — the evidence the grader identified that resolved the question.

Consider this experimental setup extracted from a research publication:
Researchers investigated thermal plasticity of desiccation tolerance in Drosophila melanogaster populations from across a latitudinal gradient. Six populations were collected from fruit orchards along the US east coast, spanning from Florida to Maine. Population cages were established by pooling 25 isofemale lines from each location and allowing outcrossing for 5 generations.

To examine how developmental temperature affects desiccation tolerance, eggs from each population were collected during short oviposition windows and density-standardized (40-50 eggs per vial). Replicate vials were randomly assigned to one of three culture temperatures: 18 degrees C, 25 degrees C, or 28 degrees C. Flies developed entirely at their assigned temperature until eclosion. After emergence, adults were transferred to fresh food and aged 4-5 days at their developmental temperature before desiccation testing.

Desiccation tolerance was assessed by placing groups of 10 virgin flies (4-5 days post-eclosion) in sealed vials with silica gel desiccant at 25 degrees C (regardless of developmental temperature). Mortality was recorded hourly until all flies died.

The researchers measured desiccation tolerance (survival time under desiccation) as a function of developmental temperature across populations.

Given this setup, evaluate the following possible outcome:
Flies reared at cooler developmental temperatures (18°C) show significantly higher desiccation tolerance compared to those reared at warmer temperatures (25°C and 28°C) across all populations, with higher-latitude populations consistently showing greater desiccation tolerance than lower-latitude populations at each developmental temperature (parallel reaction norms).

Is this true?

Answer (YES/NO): NO